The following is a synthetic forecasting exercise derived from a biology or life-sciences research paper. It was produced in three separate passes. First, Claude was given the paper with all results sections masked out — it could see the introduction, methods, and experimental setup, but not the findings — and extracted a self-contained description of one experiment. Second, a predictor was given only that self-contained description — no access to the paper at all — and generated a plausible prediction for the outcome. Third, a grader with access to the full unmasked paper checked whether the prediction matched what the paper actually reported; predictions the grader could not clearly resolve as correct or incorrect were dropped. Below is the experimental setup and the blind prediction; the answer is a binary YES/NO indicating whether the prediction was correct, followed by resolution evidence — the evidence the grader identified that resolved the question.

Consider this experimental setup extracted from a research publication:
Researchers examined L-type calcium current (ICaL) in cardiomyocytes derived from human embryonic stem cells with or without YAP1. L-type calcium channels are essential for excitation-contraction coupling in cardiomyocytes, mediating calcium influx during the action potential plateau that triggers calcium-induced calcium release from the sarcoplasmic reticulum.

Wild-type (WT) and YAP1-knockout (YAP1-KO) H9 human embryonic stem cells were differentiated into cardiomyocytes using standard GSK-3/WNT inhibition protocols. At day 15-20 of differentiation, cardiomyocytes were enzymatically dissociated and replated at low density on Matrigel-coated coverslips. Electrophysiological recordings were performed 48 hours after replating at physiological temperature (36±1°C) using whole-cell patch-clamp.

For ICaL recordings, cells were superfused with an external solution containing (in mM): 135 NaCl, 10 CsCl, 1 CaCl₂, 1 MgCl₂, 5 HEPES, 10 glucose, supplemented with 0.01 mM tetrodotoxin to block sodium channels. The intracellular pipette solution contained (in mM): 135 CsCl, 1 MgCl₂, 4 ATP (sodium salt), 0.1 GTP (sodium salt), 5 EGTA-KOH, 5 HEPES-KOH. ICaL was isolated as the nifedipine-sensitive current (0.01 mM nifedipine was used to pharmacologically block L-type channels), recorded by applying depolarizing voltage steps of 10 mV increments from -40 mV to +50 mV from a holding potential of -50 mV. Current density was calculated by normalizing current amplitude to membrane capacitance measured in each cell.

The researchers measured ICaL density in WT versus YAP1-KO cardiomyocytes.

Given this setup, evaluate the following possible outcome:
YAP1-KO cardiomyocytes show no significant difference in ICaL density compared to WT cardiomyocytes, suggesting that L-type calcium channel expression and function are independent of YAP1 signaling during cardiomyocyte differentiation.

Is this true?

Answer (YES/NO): NO